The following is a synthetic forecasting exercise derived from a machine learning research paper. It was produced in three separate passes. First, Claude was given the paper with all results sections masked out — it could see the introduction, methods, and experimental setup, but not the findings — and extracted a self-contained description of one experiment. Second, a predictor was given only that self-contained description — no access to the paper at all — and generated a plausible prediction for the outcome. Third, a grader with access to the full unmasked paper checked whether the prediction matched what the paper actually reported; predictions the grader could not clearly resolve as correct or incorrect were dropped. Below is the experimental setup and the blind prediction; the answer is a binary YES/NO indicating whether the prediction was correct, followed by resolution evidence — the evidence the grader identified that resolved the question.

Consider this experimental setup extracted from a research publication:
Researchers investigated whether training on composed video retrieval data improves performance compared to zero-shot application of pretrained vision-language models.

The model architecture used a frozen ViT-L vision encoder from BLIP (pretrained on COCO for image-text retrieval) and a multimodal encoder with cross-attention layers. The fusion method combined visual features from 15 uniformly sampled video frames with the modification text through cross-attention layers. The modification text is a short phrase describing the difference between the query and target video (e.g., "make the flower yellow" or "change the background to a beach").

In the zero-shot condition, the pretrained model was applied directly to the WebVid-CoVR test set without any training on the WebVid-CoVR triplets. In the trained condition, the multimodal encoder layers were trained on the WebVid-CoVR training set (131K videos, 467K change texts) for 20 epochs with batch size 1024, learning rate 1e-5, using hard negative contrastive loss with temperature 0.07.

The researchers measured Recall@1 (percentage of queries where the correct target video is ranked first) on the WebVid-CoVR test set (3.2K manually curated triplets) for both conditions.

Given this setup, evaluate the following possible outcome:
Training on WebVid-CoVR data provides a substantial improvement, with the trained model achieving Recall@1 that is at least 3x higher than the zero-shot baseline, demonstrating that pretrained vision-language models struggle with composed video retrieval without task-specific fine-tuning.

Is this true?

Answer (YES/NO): YES